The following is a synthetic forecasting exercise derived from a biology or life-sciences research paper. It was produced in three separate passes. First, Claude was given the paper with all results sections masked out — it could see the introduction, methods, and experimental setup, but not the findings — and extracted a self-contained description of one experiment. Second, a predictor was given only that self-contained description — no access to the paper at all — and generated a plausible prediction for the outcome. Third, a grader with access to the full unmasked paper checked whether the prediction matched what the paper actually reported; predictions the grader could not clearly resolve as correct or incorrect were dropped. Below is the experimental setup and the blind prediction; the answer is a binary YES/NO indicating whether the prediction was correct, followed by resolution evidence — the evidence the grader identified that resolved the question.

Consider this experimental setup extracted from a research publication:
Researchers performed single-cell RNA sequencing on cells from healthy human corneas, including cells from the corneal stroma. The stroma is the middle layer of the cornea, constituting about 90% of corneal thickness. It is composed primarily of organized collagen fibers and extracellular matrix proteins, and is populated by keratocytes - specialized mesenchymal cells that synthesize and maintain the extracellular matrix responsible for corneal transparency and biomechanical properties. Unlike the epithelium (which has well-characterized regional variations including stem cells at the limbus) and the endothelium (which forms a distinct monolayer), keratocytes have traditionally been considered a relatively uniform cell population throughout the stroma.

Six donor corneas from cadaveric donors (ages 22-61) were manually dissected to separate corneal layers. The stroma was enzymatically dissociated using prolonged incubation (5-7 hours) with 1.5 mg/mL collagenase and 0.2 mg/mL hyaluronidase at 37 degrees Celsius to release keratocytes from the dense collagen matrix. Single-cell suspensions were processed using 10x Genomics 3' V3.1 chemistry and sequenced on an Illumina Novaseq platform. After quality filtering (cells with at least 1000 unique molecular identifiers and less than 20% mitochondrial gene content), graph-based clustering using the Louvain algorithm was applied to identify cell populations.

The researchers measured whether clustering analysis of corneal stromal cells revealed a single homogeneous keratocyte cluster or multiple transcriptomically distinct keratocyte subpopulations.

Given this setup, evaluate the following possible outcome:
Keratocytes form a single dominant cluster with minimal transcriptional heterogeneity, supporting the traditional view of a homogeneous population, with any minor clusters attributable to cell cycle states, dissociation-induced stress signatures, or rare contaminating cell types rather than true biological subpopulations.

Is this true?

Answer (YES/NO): NO